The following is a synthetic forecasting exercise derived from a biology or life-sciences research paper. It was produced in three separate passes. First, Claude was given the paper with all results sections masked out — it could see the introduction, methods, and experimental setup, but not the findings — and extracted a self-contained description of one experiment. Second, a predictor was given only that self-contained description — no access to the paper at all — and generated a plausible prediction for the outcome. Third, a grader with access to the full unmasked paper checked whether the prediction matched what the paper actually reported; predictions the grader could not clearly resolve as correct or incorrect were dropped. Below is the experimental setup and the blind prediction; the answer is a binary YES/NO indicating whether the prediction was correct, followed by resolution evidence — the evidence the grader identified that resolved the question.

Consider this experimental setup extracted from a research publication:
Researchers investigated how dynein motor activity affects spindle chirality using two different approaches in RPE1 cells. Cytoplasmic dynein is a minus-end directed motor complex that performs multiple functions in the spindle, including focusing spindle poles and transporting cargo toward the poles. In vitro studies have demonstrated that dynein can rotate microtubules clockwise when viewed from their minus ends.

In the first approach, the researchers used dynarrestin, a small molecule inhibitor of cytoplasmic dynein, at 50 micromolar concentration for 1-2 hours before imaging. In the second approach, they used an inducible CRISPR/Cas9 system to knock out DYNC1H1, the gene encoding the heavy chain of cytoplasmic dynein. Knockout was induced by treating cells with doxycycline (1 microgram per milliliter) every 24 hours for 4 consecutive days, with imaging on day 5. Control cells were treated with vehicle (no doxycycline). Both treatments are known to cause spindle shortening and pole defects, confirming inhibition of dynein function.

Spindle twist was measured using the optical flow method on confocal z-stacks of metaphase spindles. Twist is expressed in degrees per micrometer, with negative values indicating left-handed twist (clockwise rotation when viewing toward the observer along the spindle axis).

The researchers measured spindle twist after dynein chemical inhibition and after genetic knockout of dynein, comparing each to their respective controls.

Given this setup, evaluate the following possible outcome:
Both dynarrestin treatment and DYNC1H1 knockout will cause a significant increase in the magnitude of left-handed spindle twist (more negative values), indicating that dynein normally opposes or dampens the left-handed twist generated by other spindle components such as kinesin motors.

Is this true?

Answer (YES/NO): NO